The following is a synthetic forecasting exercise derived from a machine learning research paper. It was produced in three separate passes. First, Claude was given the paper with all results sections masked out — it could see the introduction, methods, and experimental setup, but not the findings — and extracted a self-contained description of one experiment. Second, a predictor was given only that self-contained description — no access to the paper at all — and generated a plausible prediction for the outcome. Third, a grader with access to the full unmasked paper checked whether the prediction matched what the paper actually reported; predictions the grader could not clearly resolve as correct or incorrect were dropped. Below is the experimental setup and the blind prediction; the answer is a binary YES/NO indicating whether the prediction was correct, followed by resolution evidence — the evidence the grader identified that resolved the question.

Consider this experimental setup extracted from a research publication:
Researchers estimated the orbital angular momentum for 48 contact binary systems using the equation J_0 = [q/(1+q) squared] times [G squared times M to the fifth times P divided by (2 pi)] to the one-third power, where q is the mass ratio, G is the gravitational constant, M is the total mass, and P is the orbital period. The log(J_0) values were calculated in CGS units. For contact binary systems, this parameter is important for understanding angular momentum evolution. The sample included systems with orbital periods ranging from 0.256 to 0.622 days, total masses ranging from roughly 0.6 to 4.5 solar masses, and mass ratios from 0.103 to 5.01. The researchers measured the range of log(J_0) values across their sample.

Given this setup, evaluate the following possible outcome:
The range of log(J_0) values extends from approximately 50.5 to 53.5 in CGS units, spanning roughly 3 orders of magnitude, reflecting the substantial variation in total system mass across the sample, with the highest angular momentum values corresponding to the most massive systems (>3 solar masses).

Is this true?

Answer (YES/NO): NO